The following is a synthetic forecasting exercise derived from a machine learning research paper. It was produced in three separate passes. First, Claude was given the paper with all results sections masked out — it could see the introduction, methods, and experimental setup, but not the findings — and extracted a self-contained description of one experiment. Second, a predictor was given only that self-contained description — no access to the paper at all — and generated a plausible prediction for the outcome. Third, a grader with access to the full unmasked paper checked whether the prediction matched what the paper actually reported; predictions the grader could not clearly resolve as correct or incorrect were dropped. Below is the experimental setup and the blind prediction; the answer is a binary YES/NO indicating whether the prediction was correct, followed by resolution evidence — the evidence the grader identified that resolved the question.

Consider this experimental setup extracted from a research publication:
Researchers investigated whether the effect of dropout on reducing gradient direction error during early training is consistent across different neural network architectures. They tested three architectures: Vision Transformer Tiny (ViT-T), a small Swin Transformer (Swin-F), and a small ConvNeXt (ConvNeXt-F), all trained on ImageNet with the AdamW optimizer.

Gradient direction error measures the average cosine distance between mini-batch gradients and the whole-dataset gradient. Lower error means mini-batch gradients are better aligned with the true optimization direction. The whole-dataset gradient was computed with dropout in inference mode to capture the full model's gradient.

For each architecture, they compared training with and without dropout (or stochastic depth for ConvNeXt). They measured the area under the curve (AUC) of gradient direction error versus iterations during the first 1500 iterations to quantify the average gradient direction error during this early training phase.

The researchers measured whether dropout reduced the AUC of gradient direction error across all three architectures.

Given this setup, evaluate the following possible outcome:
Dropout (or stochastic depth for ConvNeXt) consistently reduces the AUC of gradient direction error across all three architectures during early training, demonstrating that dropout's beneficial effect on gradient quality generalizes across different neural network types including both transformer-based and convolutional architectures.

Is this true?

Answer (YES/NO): YES